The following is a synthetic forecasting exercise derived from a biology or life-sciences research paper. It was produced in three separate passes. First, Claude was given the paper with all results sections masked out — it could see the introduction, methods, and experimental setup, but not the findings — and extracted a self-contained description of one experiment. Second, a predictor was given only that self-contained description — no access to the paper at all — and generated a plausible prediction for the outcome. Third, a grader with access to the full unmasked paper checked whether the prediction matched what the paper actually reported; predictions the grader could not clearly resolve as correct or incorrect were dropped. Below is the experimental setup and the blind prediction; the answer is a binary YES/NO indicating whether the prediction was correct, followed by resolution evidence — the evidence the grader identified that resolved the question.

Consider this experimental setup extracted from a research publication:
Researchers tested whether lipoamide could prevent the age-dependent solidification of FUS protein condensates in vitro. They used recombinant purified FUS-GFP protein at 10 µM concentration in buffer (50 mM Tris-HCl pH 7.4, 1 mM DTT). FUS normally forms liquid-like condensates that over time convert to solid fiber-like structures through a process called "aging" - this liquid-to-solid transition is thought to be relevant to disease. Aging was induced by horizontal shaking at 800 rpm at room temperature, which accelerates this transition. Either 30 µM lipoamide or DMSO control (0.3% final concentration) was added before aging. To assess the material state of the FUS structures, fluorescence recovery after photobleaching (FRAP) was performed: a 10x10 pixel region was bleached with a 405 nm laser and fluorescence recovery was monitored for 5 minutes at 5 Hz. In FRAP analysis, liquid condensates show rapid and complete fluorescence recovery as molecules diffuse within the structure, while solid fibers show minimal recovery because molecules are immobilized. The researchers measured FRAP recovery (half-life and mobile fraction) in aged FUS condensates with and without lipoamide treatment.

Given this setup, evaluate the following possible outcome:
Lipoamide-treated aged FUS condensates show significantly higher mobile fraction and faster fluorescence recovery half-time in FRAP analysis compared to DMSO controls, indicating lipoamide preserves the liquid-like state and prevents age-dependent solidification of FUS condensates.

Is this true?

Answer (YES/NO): YES